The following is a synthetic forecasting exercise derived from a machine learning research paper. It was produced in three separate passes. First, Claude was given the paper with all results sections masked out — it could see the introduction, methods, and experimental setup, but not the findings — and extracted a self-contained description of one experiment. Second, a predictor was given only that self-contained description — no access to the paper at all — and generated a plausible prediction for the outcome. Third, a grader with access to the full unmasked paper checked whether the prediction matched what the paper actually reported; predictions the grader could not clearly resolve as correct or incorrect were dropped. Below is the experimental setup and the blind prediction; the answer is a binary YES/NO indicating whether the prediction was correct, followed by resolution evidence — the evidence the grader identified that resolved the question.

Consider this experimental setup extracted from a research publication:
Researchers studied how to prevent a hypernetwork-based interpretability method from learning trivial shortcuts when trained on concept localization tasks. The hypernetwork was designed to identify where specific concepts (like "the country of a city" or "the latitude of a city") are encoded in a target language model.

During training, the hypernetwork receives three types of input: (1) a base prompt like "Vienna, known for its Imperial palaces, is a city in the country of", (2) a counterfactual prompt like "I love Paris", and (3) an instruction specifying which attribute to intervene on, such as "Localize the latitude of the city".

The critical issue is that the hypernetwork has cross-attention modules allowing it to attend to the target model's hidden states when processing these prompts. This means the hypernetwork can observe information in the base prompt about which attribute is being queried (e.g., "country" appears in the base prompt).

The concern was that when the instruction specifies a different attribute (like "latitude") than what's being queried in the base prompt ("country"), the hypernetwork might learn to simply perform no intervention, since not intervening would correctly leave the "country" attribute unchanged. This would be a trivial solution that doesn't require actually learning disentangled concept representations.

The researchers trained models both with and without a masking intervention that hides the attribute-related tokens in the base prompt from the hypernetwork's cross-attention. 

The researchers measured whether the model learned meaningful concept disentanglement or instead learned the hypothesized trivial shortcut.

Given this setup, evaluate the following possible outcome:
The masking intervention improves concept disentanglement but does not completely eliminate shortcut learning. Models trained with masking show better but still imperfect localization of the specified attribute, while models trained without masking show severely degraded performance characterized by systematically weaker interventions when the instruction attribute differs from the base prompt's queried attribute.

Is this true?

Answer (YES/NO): NO